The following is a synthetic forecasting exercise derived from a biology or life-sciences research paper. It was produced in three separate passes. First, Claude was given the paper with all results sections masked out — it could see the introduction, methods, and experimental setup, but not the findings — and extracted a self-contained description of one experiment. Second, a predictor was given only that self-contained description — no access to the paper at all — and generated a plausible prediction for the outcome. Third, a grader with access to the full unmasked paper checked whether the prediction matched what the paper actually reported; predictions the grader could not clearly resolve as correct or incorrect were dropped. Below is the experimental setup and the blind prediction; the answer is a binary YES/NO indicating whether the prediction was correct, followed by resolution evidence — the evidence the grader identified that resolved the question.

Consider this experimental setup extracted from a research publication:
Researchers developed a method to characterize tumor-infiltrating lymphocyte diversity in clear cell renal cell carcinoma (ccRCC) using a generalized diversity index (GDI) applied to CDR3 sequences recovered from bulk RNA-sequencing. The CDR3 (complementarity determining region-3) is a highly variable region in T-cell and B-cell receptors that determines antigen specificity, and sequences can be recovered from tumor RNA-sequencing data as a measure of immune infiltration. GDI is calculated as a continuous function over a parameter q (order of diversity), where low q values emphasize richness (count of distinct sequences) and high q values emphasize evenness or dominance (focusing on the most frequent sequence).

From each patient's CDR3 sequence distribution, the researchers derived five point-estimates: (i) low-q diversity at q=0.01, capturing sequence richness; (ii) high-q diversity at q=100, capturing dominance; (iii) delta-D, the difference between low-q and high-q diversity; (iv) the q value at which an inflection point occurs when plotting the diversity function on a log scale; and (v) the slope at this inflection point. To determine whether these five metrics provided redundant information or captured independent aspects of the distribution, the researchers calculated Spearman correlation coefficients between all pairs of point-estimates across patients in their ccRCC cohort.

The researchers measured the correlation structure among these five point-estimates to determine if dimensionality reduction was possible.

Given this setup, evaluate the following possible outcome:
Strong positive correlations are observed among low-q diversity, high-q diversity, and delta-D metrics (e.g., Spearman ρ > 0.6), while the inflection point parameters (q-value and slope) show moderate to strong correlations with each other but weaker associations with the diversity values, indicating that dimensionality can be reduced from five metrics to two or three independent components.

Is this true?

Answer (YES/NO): NO